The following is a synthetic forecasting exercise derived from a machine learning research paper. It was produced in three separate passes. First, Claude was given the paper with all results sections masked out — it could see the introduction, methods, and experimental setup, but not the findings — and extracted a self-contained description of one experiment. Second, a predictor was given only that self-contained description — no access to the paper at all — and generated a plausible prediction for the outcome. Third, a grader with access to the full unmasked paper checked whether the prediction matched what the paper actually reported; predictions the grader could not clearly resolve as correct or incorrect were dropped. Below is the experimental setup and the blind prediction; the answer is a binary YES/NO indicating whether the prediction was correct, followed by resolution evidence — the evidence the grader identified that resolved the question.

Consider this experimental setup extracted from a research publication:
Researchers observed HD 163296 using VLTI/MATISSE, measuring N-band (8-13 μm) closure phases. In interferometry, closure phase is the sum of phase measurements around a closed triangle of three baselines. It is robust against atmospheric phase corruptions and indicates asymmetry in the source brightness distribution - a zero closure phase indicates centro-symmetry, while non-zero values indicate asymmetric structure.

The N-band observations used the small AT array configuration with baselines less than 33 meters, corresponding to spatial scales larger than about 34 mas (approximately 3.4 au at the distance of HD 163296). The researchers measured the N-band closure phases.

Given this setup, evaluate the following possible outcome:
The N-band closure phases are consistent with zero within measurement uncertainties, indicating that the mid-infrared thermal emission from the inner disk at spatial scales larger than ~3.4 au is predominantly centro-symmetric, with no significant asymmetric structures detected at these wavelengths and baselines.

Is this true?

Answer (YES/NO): YES